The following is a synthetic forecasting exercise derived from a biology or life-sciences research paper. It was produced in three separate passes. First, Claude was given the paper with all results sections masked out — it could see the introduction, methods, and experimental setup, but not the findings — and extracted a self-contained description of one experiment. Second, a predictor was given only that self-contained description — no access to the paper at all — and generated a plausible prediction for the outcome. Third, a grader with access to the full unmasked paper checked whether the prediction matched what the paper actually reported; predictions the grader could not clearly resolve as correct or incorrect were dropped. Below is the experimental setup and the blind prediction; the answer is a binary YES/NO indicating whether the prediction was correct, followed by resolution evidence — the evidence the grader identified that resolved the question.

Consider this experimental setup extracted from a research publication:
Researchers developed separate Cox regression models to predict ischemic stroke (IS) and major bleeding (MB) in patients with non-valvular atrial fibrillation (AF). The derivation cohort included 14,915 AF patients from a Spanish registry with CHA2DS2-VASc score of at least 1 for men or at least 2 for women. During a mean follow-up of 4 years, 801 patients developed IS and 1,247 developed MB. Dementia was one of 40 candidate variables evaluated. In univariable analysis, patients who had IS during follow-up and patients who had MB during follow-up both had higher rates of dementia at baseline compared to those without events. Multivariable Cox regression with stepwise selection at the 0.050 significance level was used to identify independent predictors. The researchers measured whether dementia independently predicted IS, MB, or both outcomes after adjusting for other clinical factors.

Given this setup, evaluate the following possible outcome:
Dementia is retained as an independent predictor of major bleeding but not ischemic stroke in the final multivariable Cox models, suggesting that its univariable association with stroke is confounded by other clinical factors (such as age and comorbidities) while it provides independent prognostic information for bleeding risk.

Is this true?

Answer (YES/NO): NO